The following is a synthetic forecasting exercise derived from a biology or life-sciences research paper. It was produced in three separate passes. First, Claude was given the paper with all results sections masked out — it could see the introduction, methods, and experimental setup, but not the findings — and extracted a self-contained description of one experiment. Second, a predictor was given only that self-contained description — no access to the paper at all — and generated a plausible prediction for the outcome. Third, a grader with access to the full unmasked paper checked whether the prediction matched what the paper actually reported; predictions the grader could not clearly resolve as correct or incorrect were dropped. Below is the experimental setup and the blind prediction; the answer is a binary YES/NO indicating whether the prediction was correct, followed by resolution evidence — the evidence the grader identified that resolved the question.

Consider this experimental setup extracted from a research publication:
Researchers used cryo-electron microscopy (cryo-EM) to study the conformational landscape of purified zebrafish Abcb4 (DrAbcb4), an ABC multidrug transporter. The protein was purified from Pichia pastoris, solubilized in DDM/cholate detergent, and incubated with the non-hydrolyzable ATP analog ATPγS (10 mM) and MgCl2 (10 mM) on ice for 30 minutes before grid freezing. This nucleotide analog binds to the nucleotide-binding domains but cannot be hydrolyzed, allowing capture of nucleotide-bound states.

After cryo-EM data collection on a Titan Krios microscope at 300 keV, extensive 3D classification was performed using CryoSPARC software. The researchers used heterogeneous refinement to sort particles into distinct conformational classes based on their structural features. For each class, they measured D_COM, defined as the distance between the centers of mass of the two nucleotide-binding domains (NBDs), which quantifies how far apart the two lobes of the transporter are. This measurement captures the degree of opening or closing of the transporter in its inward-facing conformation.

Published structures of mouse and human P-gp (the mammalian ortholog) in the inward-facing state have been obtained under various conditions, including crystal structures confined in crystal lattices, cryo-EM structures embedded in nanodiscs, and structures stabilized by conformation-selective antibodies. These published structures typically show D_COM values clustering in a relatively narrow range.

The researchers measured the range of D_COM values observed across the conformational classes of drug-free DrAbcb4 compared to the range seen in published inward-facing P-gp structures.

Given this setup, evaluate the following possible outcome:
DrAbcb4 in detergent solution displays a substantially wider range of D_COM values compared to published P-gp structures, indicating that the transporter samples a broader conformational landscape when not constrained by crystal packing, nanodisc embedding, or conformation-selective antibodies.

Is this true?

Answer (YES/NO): YES